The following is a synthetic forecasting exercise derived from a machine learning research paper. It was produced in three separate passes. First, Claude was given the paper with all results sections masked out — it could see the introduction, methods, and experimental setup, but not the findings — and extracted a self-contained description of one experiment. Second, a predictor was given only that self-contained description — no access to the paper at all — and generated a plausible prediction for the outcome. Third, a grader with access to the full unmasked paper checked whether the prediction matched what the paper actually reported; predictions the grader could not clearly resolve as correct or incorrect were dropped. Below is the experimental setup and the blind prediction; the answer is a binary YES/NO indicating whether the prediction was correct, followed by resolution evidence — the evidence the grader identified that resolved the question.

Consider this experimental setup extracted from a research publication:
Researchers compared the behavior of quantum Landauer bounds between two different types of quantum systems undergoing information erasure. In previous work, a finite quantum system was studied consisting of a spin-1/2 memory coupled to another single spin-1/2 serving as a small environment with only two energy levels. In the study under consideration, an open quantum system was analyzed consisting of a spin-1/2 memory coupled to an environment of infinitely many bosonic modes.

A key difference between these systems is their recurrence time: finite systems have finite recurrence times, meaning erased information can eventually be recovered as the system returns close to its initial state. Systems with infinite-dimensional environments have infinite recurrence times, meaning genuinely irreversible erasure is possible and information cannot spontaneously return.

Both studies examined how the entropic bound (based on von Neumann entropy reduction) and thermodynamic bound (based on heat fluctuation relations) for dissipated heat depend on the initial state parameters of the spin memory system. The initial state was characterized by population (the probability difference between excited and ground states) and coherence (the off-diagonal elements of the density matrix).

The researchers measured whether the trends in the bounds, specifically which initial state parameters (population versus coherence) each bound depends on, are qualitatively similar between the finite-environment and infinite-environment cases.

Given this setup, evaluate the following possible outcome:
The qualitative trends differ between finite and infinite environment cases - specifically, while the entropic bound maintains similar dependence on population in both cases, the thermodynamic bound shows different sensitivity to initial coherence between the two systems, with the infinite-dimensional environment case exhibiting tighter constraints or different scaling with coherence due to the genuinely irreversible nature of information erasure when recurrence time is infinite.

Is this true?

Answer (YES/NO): NO